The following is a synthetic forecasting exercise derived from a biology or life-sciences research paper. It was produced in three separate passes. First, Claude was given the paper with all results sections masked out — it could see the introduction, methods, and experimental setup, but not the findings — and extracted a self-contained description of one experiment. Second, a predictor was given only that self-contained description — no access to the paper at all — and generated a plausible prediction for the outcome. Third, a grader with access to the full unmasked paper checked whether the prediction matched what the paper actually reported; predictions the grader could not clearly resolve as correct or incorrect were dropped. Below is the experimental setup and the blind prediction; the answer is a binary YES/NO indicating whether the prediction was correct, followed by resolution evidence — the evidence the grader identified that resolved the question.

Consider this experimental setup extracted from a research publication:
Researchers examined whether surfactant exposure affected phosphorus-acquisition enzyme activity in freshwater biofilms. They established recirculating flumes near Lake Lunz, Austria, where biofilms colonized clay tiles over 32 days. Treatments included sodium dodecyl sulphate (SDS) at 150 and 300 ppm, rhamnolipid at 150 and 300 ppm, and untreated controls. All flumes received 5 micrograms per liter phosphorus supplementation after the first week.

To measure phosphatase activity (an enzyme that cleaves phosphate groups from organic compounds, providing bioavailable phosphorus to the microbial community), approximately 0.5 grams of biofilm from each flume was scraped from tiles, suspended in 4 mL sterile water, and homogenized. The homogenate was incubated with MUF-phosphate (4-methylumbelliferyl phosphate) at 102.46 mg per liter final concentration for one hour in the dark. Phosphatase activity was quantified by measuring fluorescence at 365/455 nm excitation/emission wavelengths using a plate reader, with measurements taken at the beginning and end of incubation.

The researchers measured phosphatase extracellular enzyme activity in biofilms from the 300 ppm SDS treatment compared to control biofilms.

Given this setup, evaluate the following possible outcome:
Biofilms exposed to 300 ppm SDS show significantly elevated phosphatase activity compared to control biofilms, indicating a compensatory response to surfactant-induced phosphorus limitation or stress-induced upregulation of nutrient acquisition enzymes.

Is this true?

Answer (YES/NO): NO